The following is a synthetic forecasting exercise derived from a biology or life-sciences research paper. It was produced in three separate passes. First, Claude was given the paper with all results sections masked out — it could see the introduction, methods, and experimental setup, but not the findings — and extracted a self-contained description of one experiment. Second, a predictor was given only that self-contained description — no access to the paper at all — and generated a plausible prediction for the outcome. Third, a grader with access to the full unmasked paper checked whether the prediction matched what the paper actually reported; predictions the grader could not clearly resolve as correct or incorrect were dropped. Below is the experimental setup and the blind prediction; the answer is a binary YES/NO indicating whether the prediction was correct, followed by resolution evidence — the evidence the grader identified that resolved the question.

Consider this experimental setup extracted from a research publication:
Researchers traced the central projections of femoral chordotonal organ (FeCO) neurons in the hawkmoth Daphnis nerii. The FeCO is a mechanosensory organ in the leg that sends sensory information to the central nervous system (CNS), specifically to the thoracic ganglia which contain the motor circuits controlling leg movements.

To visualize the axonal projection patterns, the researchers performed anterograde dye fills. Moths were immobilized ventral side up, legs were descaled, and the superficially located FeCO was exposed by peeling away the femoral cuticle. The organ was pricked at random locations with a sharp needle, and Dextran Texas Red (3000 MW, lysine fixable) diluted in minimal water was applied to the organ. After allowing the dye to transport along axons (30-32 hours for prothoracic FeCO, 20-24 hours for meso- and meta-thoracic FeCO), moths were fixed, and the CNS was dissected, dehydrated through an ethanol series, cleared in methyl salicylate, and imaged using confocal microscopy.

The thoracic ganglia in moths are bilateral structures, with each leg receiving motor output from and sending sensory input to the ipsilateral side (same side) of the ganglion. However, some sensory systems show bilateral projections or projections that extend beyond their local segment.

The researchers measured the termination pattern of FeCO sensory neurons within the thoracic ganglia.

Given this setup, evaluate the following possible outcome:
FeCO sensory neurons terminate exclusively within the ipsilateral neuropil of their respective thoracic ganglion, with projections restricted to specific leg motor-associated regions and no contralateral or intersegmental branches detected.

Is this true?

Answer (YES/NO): YES